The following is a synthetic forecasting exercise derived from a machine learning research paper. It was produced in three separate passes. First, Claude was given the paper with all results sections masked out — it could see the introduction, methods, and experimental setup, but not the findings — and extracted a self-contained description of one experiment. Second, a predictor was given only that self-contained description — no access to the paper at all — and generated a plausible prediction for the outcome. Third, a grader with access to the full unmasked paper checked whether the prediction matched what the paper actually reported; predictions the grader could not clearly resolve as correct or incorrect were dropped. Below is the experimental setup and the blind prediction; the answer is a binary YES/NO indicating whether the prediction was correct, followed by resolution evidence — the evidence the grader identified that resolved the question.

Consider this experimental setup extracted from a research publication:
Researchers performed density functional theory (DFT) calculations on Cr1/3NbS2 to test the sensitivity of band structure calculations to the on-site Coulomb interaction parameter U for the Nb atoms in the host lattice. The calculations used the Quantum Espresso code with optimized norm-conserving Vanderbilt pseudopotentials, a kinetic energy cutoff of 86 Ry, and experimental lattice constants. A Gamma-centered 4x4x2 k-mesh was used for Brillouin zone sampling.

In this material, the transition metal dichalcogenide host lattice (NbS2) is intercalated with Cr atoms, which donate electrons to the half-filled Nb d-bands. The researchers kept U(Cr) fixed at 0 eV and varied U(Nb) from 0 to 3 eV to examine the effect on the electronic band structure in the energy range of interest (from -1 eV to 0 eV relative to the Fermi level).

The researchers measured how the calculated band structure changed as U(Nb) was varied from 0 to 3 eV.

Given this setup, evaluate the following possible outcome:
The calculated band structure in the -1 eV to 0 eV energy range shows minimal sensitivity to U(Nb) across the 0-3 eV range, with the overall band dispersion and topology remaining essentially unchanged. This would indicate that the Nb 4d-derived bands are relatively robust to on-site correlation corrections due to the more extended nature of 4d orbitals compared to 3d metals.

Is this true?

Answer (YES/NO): YES